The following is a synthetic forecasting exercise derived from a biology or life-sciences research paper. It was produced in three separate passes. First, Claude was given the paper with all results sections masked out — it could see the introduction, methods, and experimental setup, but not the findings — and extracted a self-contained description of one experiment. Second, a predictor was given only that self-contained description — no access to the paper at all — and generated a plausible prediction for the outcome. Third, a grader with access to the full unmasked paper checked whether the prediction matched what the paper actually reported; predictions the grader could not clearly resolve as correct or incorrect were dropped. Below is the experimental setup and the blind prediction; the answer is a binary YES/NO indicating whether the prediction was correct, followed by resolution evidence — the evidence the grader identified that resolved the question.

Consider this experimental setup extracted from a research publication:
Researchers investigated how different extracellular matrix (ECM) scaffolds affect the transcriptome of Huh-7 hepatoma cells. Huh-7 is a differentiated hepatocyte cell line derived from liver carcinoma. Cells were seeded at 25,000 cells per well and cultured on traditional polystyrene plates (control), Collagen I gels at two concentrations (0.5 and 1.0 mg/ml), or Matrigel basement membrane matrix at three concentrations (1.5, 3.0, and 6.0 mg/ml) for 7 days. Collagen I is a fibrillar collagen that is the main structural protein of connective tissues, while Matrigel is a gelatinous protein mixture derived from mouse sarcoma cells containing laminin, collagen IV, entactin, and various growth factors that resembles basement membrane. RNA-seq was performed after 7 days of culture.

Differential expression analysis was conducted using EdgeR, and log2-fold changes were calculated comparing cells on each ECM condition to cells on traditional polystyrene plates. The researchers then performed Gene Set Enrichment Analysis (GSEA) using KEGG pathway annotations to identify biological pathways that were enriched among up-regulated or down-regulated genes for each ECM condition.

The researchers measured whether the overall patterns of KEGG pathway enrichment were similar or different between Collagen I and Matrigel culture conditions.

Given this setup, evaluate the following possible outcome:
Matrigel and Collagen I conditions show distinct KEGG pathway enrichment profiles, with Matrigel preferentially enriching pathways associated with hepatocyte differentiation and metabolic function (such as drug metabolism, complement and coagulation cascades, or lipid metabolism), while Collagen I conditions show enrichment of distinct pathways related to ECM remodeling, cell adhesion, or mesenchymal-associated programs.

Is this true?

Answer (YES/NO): NO